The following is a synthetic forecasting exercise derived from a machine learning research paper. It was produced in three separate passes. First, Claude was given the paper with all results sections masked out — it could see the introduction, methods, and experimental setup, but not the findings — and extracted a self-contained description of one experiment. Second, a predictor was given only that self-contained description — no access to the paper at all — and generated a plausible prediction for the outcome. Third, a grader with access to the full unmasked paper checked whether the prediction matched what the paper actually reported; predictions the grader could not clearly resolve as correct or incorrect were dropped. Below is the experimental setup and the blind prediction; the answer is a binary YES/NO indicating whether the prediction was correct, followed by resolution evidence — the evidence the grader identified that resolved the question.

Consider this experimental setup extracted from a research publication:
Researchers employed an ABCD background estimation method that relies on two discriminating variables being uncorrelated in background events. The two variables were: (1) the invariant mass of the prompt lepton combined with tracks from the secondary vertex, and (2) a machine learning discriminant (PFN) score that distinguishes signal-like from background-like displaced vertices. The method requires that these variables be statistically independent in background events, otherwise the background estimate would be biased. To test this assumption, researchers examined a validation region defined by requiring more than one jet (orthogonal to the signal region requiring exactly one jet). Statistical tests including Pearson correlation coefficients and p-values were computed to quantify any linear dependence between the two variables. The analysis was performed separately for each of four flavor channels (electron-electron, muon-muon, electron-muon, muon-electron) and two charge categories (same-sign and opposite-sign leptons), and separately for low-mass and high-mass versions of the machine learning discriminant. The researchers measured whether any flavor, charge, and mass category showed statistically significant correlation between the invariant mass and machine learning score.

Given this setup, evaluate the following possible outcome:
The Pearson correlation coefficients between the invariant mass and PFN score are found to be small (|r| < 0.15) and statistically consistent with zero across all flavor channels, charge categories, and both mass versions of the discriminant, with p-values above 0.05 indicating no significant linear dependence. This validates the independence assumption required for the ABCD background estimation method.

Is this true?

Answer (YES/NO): NO